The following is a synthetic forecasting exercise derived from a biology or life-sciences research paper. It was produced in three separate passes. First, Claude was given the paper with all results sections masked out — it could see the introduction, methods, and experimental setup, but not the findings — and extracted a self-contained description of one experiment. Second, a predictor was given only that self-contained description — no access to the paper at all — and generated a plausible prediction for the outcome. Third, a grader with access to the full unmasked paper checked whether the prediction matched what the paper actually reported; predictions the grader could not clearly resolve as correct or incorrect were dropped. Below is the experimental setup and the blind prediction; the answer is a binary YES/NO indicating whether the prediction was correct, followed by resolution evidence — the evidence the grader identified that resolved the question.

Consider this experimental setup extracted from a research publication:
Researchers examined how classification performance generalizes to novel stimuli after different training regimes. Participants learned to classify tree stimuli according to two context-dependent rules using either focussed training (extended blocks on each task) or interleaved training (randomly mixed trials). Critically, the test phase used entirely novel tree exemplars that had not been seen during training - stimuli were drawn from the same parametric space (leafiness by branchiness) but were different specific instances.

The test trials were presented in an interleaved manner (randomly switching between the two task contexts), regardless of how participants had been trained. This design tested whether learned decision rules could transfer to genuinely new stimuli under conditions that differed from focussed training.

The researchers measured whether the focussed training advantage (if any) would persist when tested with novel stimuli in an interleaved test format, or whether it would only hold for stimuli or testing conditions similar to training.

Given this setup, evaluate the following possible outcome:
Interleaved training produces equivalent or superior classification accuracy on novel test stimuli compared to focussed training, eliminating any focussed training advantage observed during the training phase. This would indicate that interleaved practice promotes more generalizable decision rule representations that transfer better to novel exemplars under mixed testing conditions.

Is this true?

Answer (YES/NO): NO